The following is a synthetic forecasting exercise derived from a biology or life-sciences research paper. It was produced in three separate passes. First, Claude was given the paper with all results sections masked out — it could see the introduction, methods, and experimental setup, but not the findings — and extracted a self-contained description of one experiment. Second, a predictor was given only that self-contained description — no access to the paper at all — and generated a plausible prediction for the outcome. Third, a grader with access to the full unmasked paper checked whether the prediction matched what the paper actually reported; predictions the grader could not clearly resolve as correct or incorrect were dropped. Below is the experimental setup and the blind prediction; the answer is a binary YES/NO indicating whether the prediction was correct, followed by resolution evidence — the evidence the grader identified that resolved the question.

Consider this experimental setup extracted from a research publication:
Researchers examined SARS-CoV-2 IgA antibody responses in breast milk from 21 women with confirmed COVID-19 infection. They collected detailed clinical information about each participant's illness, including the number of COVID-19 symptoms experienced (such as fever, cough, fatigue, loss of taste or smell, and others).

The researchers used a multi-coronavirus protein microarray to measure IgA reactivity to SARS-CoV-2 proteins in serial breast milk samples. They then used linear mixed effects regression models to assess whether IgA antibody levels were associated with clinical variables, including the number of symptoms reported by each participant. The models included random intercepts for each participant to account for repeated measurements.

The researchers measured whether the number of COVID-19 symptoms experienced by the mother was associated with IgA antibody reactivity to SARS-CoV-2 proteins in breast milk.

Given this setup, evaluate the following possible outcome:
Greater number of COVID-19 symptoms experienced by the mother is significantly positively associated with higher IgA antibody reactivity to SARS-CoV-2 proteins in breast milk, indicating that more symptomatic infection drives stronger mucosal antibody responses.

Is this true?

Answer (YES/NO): NO